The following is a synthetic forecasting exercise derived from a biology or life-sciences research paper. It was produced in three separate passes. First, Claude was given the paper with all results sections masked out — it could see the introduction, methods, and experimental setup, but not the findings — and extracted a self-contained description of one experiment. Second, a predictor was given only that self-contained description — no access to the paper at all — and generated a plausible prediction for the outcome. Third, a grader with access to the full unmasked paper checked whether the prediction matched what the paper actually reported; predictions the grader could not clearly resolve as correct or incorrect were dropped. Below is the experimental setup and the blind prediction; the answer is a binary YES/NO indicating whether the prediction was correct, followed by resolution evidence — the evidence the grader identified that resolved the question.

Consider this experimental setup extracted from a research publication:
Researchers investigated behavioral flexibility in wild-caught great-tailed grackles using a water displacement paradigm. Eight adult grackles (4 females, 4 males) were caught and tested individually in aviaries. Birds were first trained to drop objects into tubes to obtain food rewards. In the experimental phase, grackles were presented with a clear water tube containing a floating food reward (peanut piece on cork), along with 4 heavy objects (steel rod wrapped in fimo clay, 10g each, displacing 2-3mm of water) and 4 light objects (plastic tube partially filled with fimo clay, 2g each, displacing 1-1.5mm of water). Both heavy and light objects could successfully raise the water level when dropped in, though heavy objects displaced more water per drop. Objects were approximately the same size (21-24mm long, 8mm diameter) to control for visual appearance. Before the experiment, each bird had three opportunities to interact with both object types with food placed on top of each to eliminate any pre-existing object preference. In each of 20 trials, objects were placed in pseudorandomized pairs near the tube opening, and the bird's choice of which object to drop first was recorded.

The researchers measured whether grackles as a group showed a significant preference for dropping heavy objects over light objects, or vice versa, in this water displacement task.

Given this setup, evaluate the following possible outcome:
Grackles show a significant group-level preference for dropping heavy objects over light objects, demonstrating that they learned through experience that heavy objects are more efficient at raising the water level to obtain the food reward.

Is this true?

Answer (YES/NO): NO